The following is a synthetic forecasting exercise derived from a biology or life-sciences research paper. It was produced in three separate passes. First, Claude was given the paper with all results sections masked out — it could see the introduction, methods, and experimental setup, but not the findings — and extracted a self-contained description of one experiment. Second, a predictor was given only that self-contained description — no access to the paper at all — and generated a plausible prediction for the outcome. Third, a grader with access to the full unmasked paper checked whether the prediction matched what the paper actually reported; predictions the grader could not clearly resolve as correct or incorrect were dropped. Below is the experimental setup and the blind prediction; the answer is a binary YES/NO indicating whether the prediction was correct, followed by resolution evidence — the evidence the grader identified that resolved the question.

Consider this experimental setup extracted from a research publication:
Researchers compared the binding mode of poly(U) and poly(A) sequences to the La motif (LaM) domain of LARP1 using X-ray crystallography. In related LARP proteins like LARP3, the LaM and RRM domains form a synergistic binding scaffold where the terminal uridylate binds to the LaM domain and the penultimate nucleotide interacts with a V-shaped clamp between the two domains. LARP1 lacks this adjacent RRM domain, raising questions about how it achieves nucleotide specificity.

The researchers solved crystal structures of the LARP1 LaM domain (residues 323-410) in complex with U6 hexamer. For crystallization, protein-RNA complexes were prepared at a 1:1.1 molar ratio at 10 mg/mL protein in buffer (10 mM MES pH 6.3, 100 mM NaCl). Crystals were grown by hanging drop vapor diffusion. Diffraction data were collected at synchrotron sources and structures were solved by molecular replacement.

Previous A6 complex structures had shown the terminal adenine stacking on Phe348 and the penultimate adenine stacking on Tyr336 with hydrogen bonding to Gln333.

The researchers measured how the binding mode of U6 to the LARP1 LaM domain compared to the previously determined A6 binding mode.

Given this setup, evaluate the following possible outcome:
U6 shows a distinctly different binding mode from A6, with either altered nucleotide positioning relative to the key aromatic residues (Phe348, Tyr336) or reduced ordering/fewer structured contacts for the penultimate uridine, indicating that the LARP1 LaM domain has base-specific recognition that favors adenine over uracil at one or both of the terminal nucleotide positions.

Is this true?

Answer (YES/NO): NO